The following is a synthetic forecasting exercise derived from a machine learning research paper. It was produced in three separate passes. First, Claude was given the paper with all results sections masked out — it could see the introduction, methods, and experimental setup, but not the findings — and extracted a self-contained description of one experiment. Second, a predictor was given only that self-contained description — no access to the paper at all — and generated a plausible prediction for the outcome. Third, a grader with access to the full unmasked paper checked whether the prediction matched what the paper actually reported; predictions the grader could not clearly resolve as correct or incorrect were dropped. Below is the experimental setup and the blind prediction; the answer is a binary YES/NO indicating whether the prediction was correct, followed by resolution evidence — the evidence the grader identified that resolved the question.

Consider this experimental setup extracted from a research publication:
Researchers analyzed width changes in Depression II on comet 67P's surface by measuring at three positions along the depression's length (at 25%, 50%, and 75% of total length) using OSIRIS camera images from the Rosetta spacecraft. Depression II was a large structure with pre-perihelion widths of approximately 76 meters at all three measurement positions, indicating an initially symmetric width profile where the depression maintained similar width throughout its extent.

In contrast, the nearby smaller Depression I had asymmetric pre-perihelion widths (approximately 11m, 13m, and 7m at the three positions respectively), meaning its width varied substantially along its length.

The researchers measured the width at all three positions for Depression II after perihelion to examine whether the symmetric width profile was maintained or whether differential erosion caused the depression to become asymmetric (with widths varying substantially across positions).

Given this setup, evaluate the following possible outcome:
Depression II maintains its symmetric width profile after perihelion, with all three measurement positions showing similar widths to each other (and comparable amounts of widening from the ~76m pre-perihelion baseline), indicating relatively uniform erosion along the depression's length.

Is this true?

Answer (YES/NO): YES